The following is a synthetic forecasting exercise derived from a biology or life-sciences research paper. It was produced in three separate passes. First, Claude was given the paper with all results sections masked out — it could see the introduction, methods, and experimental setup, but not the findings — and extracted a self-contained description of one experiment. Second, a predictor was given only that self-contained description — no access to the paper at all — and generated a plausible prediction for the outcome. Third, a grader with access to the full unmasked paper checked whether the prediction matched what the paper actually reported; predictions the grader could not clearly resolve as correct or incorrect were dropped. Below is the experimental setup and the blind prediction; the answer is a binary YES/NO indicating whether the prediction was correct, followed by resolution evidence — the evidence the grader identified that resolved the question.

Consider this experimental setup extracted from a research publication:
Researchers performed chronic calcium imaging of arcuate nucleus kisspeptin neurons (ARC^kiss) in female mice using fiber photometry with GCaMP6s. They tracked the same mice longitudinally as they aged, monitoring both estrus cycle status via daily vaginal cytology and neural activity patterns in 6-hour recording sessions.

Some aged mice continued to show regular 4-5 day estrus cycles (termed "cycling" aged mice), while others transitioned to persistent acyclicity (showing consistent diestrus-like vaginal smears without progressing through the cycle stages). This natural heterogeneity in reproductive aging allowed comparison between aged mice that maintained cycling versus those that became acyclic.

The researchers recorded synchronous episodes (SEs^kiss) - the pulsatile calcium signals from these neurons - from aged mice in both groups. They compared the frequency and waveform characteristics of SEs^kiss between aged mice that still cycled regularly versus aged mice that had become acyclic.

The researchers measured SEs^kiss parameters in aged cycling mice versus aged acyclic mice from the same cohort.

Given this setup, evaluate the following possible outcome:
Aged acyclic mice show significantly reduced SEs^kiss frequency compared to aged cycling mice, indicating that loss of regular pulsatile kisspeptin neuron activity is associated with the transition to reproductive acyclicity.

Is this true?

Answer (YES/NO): NO